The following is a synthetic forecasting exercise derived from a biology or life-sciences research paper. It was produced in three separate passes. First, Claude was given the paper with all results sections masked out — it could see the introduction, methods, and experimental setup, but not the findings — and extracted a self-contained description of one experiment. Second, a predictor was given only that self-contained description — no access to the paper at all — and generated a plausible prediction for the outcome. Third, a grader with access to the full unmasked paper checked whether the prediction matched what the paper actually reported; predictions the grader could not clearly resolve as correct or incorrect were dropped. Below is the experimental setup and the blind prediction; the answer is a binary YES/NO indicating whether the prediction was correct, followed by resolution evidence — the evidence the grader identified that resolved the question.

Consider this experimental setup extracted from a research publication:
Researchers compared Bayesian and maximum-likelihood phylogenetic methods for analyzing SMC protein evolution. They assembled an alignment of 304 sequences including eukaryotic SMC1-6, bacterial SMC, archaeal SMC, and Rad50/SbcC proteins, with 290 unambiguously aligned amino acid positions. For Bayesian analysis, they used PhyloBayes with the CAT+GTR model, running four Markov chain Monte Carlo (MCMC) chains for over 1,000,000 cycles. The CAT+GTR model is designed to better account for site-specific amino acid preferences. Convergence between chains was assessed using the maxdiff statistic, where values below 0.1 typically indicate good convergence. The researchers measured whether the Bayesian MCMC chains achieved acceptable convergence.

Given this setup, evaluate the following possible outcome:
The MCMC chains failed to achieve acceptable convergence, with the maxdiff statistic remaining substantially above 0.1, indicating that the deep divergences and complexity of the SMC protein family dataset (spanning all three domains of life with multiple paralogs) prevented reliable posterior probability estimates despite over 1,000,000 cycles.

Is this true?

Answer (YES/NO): YES